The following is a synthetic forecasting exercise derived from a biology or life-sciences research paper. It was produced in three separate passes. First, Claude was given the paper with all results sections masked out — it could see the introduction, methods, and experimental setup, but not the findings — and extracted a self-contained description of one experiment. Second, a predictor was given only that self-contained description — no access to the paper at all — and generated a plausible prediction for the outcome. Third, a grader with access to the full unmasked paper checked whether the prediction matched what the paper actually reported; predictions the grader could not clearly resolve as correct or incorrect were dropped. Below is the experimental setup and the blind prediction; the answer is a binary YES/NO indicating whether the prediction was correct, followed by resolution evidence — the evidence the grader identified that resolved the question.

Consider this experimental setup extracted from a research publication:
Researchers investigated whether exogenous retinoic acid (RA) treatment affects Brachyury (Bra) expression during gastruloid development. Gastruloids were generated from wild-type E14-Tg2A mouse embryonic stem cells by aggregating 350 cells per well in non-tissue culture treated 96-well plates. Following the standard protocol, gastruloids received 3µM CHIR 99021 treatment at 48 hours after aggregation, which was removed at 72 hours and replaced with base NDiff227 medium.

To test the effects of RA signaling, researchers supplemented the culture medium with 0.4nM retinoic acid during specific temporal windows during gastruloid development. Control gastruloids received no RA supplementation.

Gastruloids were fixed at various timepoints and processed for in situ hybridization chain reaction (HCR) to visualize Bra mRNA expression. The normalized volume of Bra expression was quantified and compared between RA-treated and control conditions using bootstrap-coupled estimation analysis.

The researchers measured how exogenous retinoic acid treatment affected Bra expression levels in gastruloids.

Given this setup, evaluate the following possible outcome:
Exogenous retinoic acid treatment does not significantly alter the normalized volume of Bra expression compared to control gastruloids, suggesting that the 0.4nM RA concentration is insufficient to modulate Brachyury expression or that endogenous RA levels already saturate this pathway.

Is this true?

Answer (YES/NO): NO